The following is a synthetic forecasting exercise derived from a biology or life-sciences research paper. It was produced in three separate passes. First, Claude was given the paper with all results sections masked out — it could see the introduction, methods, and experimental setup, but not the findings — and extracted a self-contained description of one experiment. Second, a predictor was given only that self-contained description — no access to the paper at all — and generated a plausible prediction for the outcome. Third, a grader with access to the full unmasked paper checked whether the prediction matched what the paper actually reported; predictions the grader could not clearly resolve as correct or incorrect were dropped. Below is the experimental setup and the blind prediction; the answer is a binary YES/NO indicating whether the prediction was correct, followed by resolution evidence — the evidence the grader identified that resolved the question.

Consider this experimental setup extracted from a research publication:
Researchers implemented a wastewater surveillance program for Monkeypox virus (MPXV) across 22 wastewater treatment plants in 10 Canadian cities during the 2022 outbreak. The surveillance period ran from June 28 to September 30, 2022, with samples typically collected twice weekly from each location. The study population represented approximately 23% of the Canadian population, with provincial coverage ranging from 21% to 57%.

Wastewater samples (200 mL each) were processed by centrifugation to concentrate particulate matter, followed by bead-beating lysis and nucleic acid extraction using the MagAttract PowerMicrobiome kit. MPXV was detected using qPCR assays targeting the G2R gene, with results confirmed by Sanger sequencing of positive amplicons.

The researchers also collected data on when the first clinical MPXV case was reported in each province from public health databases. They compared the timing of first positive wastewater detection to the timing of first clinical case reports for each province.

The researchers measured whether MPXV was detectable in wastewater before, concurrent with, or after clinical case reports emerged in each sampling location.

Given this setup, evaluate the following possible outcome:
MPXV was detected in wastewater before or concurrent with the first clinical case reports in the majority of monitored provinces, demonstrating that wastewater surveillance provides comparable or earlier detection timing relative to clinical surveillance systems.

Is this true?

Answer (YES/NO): NO